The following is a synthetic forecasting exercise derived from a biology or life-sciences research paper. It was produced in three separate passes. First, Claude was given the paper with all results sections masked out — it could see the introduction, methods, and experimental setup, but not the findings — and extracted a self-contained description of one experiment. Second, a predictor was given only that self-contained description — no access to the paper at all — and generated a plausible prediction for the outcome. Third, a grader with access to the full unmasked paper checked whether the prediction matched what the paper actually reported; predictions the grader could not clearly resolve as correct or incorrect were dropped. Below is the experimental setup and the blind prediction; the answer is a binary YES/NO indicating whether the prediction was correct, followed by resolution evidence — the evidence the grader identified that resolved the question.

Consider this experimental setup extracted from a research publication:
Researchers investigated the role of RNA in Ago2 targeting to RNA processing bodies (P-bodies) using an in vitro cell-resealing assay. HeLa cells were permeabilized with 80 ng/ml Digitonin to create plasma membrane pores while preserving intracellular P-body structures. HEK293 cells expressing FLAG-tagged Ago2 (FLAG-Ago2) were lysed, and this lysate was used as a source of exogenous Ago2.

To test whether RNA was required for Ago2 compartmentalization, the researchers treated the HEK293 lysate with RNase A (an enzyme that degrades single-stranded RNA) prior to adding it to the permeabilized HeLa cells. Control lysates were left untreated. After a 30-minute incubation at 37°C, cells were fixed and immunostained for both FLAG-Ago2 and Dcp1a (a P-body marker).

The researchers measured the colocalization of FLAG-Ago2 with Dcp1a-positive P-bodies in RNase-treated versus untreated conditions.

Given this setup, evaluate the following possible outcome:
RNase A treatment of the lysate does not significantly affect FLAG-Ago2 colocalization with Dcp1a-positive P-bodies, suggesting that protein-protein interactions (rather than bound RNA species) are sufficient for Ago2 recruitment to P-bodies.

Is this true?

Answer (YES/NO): NO